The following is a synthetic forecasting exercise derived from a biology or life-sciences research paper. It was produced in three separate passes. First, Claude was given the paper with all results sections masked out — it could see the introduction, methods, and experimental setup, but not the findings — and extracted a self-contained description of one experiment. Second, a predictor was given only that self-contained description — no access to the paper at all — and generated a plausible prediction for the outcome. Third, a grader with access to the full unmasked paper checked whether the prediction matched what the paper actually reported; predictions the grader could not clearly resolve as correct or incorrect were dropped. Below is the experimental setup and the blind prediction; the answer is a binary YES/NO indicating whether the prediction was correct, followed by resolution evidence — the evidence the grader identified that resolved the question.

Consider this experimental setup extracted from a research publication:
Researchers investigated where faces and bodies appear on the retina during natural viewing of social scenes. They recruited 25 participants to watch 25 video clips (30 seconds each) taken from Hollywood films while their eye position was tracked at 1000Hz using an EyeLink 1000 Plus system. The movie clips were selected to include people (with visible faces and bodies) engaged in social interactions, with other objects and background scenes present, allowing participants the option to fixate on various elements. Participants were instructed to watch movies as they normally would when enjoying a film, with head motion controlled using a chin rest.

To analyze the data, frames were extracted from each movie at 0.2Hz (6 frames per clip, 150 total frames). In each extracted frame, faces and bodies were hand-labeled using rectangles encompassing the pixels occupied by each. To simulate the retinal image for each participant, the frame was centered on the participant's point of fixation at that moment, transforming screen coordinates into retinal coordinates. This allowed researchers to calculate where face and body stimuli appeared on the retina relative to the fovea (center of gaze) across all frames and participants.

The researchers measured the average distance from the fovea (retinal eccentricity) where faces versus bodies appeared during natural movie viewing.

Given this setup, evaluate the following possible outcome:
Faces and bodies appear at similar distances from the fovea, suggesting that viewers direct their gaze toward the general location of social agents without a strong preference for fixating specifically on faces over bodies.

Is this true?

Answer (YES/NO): NO